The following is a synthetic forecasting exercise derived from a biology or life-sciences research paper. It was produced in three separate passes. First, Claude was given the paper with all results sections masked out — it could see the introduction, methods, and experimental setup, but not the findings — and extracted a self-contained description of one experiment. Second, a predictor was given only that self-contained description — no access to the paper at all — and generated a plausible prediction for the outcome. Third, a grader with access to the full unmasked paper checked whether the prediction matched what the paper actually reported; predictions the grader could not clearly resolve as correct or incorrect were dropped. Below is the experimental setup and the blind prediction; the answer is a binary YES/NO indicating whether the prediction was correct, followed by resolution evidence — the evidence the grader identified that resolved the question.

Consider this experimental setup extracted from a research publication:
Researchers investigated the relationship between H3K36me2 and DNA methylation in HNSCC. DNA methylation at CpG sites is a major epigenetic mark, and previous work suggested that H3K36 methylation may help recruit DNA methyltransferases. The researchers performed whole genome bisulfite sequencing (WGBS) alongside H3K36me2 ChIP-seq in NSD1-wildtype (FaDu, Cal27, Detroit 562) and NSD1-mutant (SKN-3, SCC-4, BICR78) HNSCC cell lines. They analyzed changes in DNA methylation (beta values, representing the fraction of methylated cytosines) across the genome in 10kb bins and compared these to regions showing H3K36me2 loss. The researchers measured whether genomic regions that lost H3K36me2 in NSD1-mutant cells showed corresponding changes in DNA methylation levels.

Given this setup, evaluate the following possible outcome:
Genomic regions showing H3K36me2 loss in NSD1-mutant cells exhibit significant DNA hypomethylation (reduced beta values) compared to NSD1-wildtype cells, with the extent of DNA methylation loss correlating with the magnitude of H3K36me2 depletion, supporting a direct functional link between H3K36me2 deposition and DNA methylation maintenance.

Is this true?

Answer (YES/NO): YES